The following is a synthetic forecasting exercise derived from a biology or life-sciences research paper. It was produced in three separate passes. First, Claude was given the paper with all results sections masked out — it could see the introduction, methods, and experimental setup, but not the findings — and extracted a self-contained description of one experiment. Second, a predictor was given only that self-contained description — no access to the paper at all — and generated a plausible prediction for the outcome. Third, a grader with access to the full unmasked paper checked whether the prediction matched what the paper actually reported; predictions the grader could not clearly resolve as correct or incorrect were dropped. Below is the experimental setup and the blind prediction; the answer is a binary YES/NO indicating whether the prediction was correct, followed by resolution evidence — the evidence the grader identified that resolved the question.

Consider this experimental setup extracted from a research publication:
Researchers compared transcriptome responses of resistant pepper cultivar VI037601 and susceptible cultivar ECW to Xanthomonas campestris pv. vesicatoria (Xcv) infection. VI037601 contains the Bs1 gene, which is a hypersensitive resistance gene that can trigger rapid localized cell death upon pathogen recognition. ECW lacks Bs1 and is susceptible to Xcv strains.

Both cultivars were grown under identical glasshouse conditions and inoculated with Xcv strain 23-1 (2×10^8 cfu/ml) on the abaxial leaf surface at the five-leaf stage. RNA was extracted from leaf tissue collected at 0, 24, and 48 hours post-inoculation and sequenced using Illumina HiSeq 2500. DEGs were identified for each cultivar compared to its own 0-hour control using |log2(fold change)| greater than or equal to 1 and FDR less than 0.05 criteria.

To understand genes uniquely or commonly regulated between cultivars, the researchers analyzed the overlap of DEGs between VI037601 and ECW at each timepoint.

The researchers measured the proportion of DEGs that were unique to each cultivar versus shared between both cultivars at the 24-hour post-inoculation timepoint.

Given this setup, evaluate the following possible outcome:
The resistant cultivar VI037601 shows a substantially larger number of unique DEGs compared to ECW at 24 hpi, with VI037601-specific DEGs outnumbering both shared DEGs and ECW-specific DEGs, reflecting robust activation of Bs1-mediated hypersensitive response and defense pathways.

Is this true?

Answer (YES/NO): NO